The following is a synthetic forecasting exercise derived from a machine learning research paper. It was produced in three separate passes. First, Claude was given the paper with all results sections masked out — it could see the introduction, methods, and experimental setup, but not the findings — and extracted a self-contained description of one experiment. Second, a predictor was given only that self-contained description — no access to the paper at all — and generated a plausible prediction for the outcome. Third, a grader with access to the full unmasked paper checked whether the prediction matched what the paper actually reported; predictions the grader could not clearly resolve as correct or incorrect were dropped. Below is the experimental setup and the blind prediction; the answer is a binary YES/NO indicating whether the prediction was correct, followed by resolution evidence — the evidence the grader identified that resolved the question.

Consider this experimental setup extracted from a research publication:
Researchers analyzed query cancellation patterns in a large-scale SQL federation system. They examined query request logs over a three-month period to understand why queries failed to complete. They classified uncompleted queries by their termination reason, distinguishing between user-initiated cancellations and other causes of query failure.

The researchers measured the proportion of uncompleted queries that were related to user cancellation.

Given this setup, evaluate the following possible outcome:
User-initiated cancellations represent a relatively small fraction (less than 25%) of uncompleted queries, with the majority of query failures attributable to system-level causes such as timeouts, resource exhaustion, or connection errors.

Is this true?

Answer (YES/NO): YES